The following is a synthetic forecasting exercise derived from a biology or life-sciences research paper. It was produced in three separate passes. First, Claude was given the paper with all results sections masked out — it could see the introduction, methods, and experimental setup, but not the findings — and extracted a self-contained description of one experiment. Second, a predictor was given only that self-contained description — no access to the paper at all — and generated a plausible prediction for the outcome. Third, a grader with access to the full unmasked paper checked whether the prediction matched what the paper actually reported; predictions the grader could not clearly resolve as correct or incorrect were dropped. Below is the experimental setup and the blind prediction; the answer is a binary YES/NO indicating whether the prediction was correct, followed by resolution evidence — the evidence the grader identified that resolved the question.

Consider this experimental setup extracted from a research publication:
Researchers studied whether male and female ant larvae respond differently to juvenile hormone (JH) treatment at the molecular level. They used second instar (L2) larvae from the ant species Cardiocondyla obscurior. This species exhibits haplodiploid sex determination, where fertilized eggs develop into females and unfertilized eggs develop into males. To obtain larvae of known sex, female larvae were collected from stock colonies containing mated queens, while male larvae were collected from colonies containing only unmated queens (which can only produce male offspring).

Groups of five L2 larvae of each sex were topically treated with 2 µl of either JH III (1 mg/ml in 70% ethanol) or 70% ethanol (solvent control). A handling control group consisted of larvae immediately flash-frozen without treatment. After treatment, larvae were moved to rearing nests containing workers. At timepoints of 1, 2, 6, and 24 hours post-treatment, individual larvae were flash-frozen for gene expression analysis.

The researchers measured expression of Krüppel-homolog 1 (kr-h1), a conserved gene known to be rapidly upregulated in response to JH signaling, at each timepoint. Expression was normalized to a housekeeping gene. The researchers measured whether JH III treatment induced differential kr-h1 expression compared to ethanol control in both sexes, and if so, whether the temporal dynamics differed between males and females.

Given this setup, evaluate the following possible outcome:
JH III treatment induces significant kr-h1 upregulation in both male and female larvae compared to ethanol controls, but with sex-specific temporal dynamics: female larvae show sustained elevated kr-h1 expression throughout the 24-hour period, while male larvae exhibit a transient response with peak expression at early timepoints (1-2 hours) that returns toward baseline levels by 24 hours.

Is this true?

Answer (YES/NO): NO